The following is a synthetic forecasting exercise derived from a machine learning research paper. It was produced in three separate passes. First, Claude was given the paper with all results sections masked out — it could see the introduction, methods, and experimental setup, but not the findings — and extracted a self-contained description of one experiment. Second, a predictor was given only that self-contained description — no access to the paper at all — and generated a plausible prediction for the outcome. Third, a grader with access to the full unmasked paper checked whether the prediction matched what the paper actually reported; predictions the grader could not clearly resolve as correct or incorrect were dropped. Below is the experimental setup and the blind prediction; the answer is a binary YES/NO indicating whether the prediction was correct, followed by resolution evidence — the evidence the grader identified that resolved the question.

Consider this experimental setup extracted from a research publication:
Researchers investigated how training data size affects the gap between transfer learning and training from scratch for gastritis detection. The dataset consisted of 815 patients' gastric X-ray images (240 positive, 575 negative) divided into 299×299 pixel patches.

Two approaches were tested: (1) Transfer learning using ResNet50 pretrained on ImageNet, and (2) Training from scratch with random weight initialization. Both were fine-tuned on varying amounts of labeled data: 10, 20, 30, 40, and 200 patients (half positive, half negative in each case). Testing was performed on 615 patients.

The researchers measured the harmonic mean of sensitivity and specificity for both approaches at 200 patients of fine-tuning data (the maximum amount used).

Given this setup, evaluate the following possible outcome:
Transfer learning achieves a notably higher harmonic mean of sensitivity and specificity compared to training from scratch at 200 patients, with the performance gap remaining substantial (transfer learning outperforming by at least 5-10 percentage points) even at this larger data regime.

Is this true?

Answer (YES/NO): YES